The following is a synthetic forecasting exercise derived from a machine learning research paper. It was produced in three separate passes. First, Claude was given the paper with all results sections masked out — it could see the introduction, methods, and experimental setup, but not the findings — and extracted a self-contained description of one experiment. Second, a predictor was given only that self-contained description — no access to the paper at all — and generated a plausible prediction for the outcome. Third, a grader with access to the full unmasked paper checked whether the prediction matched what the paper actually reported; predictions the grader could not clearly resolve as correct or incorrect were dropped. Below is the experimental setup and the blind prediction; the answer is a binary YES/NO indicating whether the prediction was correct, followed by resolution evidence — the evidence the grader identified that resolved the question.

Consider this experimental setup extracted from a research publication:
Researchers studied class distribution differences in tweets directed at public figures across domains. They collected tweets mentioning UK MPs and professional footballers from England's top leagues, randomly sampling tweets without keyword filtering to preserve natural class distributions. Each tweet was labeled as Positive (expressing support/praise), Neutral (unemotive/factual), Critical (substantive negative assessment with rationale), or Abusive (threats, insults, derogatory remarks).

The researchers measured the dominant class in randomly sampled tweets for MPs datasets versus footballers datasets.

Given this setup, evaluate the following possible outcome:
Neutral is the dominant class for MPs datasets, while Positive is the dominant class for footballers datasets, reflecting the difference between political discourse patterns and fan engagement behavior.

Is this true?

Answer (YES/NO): NO